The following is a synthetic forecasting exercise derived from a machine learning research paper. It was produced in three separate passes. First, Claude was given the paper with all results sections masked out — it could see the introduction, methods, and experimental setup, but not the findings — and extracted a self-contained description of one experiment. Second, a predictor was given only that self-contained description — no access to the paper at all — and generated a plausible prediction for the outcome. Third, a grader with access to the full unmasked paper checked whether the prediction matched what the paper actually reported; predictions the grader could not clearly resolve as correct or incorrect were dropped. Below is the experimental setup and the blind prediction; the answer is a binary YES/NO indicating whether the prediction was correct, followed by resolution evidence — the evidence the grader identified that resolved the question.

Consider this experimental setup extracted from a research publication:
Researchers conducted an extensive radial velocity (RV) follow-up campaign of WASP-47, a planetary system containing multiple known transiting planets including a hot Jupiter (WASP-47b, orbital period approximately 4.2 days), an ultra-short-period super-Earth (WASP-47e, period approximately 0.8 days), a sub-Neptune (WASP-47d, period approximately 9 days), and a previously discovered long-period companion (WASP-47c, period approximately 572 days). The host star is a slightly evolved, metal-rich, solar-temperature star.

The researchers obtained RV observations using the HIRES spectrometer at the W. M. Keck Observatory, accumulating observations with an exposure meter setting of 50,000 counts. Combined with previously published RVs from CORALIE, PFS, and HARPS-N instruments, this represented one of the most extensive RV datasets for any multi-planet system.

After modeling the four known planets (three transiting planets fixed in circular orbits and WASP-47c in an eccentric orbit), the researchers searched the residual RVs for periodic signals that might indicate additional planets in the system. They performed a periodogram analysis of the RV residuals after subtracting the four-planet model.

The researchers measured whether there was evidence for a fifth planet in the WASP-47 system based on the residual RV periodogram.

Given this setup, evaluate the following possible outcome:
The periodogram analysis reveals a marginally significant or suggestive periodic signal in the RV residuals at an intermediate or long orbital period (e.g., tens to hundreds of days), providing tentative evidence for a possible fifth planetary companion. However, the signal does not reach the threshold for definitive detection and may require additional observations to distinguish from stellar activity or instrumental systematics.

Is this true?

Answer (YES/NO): NO